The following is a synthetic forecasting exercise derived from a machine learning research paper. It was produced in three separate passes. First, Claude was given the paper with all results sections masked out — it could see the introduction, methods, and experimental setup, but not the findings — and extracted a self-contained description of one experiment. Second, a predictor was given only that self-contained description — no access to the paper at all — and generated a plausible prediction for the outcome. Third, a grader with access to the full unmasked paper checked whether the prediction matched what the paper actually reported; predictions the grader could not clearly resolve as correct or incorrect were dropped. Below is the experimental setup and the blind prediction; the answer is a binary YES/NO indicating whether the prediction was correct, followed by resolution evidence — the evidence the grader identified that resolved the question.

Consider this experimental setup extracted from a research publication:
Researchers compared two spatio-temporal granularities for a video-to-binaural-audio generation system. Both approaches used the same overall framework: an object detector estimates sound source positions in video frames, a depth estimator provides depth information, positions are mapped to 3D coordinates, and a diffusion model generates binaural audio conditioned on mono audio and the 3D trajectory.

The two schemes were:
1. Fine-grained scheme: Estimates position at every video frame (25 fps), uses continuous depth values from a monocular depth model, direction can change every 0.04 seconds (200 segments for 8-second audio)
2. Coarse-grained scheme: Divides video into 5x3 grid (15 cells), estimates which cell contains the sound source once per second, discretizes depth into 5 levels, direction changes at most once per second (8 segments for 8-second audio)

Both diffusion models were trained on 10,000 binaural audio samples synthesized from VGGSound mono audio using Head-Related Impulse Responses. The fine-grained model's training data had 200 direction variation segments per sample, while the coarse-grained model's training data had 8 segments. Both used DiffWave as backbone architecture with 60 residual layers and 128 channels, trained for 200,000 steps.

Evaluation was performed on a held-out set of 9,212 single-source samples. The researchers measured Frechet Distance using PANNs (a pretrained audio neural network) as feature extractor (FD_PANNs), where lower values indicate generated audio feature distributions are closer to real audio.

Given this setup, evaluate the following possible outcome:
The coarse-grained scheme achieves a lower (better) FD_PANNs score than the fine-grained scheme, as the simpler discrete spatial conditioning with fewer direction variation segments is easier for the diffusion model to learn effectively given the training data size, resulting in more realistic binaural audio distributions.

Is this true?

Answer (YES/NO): YES